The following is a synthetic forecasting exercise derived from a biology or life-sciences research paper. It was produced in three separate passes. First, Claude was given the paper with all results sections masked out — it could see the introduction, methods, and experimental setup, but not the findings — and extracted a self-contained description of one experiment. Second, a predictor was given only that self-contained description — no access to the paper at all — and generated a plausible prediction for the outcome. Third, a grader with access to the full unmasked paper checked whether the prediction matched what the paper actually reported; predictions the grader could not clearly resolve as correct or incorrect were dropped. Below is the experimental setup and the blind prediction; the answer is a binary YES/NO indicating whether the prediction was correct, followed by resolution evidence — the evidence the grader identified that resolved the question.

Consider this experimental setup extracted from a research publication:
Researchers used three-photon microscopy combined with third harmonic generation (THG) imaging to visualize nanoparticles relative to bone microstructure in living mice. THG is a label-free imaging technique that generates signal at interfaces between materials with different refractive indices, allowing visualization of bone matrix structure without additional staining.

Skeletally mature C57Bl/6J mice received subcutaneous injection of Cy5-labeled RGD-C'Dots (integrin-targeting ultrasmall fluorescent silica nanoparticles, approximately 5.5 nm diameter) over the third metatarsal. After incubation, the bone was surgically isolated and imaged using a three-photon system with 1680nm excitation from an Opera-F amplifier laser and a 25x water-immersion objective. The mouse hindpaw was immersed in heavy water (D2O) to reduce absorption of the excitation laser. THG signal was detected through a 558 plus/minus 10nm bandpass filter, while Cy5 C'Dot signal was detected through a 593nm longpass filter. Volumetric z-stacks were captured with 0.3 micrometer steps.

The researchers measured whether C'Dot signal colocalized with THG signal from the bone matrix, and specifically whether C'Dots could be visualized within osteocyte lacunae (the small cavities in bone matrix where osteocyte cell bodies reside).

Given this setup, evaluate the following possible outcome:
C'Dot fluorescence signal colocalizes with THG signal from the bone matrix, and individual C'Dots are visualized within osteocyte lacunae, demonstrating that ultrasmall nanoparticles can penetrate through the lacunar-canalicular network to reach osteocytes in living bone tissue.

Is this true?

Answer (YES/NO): NO